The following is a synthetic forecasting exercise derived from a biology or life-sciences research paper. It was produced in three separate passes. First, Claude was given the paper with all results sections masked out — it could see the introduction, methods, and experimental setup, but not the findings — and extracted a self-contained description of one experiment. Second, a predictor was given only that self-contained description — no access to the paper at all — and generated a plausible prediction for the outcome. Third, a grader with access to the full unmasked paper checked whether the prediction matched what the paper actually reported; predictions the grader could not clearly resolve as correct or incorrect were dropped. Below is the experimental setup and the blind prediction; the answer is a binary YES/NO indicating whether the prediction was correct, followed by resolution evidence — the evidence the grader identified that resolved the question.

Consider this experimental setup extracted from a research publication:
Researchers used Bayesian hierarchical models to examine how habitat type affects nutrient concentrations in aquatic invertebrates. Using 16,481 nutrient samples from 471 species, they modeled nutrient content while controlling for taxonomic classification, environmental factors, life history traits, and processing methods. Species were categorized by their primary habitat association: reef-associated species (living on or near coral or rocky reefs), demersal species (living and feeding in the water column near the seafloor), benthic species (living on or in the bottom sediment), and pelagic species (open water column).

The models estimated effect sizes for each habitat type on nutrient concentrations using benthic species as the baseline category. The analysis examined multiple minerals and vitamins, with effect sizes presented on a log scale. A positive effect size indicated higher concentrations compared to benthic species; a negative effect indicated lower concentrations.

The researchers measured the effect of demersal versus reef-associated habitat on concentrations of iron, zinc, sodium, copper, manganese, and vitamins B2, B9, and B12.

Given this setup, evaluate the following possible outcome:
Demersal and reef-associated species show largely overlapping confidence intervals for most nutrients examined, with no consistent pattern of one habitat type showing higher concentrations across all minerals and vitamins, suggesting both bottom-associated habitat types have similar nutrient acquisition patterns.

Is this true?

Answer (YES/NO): NO